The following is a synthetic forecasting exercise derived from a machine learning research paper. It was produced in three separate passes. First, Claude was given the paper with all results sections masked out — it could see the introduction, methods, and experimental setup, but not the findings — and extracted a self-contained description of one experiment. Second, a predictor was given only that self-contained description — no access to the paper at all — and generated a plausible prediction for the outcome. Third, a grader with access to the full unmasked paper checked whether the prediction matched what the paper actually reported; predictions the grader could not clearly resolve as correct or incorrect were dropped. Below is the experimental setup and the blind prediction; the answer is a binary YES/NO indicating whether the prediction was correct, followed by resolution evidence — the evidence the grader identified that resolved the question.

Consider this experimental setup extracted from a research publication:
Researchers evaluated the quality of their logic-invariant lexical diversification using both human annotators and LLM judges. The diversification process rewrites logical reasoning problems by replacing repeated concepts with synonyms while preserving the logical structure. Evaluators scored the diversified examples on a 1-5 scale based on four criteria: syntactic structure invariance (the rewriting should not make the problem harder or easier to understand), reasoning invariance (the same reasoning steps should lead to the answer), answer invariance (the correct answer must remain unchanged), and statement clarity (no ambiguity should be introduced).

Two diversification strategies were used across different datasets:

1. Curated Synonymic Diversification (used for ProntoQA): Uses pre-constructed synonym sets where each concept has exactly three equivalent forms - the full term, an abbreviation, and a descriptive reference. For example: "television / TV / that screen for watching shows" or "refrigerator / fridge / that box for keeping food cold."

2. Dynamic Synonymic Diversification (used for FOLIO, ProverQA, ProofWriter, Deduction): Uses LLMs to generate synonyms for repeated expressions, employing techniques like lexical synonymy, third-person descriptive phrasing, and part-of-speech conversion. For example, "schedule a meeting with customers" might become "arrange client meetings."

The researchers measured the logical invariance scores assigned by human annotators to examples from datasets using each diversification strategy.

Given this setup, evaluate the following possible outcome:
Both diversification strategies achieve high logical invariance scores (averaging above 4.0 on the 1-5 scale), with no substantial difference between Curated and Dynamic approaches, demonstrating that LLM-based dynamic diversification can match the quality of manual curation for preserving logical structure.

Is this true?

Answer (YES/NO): NO